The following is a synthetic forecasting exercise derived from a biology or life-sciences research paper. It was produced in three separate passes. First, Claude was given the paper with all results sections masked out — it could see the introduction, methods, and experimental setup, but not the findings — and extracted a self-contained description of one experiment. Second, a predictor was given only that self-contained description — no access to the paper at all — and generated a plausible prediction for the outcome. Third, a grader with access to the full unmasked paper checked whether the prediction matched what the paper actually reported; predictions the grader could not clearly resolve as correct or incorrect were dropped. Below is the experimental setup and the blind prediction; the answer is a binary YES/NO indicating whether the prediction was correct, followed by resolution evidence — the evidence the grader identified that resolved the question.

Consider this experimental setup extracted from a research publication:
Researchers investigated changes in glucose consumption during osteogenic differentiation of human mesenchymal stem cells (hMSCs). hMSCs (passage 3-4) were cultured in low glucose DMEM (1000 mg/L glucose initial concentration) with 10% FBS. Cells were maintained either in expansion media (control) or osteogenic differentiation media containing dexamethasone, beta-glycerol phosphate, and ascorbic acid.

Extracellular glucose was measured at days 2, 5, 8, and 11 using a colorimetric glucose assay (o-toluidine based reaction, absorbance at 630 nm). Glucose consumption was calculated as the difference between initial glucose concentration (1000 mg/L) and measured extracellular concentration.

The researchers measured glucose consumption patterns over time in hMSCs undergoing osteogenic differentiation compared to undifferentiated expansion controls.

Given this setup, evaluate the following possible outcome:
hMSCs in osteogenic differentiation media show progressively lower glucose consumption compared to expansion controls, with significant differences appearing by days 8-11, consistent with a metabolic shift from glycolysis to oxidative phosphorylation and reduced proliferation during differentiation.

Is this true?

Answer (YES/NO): NO